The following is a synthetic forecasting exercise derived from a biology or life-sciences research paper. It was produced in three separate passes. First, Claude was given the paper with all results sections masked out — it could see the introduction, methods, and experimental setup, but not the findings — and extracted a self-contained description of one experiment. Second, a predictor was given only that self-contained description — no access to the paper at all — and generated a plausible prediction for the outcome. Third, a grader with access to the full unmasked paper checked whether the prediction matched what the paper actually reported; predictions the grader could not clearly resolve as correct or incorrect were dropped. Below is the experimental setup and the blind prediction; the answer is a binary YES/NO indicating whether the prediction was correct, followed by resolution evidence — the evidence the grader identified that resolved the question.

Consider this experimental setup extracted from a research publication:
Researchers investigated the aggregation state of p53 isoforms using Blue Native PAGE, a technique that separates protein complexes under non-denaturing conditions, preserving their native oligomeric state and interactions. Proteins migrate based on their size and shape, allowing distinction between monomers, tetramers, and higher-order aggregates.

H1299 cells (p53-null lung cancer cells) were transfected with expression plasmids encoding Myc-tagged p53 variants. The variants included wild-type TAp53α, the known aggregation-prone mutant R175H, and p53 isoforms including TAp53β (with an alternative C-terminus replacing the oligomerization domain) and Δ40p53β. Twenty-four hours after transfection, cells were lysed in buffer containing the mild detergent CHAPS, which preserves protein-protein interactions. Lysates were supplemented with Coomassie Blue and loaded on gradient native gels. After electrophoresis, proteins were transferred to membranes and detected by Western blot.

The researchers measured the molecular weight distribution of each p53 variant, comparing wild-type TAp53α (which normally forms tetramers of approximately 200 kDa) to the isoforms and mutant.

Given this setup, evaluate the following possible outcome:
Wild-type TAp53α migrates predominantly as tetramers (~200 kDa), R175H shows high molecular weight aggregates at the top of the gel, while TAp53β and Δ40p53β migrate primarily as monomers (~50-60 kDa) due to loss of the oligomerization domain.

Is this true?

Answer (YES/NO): YES